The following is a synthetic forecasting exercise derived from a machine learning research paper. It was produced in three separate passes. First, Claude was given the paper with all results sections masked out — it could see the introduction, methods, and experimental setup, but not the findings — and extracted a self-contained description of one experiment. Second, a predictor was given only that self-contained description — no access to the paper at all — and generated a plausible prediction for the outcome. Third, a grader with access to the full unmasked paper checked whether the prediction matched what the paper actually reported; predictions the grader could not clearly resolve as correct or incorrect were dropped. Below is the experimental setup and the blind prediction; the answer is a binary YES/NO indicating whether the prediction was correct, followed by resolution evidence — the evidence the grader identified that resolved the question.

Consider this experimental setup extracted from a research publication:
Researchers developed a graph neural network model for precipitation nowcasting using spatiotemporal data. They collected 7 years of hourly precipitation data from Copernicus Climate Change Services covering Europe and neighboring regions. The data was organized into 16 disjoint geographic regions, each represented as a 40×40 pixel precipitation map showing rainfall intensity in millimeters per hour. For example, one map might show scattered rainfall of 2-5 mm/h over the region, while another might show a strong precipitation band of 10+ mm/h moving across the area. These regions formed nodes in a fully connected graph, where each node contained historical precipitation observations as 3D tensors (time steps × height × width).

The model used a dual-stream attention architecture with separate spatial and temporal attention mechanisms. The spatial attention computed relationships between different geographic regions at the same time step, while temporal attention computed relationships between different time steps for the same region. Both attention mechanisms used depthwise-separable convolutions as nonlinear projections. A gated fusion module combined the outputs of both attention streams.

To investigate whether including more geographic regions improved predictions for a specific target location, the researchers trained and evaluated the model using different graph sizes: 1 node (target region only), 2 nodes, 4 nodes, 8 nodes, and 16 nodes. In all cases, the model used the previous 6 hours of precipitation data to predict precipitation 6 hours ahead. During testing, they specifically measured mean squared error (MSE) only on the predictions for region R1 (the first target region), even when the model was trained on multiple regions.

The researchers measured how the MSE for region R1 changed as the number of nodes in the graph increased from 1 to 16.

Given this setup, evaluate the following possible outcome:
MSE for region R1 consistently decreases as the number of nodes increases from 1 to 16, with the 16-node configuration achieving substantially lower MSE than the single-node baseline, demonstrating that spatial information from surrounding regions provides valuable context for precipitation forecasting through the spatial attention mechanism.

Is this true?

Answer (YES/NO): YES